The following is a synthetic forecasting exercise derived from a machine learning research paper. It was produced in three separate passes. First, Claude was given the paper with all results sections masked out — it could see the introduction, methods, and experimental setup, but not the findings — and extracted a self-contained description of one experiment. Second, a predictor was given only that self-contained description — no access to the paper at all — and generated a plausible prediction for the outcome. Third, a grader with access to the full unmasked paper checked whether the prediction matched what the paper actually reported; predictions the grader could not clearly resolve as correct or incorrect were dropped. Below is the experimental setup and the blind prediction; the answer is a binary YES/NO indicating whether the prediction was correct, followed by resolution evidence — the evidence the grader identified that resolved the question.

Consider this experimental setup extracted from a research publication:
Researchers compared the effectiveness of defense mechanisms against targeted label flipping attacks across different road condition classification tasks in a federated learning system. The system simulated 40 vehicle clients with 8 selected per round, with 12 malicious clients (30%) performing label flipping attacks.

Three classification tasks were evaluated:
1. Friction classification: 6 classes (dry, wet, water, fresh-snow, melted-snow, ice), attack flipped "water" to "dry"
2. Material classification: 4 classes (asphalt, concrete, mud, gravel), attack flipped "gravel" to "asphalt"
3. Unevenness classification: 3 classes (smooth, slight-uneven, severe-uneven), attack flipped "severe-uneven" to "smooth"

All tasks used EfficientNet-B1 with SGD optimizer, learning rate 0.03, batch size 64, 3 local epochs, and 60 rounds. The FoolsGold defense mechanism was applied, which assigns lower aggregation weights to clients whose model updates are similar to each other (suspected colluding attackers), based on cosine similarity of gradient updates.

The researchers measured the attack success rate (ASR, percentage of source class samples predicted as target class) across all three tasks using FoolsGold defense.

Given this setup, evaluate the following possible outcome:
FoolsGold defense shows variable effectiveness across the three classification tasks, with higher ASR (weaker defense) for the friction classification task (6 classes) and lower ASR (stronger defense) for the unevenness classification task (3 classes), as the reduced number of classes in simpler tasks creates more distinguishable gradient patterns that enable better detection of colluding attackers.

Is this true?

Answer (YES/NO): NO